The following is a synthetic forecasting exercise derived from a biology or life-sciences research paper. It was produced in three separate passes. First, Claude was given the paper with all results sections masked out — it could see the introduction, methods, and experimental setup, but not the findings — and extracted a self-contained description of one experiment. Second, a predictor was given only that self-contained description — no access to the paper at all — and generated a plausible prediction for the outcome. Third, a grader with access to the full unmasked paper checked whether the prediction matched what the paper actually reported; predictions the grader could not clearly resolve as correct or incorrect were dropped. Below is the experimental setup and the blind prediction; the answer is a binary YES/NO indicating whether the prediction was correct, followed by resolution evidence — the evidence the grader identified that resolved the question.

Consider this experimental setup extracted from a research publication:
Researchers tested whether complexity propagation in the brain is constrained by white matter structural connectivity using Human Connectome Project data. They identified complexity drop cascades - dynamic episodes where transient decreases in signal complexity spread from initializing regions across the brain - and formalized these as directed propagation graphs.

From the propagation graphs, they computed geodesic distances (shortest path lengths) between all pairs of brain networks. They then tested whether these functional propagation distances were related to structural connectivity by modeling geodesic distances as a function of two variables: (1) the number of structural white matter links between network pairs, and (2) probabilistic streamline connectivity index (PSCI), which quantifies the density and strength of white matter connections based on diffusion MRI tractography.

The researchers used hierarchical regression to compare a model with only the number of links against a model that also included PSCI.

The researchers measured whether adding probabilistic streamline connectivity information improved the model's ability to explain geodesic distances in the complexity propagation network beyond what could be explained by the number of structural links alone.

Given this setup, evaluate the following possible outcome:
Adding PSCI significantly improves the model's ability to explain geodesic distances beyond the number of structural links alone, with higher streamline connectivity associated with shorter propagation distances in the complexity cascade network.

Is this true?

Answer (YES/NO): NO